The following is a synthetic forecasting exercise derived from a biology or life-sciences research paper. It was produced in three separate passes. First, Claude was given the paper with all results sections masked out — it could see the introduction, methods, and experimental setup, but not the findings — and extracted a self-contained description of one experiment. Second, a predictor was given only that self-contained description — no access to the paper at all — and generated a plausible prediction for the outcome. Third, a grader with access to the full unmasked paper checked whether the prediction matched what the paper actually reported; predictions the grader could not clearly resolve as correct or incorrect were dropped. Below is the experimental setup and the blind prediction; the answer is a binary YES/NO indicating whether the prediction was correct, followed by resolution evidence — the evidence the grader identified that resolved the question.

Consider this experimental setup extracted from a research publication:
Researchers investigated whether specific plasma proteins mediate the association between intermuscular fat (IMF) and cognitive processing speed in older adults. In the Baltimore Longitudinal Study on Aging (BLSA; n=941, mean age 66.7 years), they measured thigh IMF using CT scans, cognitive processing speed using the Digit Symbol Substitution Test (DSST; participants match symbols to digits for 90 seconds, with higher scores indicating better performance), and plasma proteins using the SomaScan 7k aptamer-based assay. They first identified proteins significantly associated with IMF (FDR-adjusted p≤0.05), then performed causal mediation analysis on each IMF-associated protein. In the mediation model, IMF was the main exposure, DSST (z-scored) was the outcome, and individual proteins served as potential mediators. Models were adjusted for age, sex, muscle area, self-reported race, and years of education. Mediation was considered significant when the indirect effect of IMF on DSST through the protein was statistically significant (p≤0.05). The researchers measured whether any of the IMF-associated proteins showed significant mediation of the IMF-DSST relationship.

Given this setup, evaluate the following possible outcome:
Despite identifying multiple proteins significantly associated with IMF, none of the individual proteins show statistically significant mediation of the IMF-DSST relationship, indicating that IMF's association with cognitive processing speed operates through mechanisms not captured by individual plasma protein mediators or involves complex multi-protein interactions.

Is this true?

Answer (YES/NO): NO